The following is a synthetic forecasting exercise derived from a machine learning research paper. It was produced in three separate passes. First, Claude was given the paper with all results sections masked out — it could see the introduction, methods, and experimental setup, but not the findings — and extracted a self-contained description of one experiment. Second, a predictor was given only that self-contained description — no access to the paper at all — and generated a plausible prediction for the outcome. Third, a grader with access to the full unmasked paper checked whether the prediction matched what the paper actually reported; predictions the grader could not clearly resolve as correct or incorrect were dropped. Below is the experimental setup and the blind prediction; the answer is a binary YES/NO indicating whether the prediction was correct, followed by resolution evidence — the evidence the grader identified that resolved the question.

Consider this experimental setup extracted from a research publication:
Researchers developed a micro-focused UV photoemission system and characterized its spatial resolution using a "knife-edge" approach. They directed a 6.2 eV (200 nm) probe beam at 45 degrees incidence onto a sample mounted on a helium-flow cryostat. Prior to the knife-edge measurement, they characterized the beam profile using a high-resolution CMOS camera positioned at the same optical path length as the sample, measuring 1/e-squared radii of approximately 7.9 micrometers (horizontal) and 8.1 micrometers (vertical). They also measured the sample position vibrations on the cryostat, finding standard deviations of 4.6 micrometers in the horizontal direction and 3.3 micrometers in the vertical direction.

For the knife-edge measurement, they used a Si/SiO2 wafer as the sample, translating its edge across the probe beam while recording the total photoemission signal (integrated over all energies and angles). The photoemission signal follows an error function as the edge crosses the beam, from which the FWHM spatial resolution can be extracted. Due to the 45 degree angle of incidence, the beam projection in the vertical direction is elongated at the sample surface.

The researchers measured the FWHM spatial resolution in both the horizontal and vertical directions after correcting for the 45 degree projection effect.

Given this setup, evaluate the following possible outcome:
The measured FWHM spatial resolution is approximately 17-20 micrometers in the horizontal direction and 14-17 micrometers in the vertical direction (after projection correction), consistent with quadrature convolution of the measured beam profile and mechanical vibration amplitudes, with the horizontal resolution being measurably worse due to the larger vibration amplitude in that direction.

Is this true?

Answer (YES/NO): NO